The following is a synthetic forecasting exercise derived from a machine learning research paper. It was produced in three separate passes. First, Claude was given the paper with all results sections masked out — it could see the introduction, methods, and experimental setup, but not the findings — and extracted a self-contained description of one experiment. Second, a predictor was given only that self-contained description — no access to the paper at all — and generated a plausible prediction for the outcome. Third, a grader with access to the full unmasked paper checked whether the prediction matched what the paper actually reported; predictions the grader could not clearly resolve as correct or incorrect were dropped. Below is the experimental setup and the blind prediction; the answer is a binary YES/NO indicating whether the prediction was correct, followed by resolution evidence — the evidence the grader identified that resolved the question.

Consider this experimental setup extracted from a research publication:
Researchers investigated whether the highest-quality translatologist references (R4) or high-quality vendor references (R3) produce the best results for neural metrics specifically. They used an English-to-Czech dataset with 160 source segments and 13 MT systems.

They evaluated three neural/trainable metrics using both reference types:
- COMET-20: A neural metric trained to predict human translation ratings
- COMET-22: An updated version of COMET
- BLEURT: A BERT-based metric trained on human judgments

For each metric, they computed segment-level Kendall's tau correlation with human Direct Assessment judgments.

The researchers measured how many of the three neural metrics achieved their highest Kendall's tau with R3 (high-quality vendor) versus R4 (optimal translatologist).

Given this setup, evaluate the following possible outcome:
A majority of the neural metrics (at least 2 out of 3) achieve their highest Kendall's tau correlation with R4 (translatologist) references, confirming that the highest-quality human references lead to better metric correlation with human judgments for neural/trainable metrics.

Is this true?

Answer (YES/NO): NO